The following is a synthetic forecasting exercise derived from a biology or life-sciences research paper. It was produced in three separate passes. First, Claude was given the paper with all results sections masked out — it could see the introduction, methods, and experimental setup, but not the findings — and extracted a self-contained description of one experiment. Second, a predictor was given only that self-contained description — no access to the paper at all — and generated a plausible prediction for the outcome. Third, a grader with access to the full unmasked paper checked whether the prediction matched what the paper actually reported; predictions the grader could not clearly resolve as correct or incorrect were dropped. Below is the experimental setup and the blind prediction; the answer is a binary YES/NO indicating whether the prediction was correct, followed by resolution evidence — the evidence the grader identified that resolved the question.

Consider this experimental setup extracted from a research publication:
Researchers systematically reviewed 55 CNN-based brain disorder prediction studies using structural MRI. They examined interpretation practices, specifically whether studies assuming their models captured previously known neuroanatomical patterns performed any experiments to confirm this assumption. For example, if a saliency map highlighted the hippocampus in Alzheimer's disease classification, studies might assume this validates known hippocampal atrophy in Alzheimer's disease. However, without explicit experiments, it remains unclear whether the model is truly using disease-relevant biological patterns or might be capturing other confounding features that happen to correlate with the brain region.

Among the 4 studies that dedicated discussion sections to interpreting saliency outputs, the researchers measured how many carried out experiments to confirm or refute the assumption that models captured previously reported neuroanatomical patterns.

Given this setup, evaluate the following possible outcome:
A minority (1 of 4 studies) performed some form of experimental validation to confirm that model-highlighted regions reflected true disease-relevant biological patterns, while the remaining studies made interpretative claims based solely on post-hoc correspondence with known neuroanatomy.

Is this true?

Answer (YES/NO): NO